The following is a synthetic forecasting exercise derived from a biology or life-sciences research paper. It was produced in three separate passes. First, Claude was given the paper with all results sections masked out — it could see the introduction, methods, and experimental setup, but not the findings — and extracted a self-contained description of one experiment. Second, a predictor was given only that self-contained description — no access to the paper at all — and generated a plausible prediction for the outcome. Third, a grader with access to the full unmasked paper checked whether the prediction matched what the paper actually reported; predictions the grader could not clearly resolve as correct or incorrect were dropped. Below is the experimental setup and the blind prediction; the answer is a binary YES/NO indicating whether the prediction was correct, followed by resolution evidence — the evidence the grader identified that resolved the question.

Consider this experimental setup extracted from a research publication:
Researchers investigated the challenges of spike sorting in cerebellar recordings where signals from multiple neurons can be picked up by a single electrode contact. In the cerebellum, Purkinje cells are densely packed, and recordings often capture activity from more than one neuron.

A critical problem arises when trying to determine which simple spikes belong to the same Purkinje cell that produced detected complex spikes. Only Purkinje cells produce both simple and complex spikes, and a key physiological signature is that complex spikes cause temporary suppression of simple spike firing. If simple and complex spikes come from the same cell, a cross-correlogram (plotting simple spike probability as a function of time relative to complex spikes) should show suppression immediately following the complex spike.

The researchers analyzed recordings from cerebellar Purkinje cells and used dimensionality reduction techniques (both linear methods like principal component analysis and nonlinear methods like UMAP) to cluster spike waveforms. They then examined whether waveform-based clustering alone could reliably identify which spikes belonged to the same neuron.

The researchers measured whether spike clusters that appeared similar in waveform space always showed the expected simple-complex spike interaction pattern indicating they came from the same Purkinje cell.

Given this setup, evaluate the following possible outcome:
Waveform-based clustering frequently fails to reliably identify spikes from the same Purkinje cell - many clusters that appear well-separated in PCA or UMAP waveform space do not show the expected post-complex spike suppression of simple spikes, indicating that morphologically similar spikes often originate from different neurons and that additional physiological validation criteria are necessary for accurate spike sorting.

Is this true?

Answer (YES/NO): NO